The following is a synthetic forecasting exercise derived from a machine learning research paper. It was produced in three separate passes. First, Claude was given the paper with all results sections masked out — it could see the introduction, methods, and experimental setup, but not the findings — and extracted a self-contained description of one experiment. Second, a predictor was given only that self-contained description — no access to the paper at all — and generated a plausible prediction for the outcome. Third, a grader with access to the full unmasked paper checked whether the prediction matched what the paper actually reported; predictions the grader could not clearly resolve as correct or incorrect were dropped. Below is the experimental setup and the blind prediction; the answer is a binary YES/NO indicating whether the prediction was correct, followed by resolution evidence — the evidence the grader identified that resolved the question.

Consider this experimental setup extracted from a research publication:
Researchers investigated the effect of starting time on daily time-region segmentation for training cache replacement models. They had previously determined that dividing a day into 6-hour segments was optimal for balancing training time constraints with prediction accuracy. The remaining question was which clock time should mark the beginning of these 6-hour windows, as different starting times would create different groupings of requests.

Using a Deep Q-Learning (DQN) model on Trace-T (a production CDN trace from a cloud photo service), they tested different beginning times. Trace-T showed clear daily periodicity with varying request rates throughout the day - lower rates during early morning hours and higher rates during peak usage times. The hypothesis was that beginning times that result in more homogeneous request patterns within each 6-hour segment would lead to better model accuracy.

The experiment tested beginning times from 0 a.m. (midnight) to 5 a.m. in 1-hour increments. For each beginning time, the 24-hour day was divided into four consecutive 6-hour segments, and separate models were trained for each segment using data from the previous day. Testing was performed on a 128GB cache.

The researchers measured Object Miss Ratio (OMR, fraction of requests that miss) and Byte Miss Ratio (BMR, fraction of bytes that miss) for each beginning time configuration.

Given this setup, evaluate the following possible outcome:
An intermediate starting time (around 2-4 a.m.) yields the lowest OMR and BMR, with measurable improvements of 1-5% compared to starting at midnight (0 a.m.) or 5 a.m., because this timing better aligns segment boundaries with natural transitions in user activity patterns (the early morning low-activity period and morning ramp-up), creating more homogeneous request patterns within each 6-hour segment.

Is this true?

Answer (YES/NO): NO